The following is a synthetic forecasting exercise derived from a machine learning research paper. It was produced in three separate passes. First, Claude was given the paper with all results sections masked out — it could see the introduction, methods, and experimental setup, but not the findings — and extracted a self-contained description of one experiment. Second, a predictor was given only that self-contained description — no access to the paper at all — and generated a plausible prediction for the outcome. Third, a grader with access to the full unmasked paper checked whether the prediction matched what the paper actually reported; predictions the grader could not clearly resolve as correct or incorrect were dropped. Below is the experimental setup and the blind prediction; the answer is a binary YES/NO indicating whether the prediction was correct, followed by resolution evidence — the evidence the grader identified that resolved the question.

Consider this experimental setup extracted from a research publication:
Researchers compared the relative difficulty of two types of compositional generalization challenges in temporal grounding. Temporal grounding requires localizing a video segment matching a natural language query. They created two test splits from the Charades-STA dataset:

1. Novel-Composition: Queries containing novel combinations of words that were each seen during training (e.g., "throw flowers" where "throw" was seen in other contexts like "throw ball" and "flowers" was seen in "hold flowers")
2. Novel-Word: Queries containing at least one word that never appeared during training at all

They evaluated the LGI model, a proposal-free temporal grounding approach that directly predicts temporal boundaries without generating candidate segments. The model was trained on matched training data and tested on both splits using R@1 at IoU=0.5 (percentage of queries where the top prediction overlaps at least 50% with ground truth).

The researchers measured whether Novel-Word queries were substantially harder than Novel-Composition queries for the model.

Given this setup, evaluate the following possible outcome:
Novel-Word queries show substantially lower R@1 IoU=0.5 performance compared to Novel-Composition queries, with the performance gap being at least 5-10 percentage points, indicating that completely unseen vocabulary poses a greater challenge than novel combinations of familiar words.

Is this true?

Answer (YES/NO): NO